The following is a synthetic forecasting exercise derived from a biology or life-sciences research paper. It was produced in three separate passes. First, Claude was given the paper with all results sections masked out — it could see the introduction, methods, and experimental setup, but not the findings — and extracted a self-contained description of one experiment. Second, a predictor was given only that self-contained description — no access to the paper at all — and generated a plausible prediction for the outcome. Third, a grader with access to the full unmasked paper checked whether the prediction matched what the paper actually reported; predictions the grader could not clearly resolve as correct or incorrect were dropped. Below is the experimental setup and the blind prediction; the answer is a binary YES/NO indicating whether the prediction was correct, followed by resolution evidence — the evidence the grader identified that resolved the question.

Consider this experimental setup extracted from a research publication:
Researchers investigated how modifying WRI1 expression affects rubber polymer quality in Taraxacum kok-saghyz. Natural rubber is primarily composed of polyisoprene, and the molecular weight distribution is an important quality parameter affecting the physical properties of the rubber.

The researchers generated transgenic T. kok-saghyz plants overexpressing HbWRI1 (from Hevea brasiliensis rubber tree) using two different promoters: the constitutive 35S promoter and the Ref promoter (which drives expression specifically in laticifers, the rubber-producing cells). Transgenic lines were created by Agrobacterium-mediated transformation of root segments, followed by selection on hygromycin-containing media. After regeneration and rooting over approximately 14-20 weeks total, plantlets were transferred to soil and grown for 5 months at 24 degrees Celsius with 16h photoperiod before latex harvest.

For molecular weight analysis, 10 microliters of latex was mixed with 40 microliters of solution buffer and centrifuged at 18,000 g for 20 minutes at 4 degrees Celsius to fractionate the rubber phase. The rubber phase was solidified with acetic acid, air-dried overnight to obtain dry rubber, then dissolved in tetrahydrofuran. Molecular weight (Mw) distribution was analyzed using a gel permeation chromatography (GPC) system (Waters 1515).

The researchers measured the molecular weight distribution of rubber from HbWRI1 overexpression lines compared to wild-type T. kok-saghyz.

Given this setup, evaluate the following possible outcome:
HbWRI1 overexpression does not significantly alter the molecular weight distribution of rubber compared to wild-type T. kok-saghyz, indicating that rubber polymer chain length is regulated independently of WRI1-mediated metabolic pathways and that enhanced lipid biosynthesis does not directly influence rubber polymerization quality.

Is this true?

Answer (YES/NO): NO